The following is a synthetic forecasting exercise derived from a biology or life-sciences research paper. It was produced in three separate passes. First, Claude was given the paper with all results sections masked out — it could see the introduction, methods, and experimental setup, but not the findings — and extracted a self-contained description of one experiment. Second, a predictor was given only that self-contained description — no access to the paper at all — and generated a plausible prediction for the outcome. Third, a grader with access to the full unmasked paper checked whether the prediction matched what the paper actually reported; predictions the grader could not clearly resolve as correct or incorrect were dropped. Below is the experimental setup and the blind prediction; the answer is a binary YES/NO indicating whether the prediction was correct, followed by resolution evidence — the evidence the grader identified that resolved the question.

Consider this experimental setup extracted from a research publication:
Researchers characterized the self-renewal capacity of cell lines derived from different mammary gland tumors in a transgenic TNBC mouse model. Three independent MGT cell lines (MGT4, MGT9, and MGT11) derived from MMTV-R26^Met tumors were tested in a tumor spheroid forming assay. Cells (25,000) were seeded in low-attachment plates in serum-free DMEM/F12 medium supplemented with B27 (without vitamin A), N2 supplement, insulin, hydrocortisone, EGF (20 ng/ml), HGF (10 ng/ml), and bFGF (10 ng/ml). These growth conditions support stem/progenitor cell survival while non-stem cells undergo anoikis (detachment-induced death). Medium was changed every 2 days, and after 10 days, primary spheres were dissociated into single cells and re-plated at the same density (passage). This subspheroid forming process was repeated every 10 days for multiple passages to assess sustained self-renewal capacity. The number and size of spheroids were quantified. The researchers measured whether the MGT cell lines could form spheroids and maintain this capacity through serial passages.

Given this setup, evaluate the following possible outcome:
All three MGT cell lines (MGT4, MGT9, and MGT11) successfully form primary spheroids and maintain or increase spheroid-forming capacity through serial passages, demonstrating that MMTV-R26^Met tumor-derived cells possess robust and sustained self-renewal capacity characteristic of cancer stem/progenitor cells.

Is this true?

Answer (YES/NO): NO